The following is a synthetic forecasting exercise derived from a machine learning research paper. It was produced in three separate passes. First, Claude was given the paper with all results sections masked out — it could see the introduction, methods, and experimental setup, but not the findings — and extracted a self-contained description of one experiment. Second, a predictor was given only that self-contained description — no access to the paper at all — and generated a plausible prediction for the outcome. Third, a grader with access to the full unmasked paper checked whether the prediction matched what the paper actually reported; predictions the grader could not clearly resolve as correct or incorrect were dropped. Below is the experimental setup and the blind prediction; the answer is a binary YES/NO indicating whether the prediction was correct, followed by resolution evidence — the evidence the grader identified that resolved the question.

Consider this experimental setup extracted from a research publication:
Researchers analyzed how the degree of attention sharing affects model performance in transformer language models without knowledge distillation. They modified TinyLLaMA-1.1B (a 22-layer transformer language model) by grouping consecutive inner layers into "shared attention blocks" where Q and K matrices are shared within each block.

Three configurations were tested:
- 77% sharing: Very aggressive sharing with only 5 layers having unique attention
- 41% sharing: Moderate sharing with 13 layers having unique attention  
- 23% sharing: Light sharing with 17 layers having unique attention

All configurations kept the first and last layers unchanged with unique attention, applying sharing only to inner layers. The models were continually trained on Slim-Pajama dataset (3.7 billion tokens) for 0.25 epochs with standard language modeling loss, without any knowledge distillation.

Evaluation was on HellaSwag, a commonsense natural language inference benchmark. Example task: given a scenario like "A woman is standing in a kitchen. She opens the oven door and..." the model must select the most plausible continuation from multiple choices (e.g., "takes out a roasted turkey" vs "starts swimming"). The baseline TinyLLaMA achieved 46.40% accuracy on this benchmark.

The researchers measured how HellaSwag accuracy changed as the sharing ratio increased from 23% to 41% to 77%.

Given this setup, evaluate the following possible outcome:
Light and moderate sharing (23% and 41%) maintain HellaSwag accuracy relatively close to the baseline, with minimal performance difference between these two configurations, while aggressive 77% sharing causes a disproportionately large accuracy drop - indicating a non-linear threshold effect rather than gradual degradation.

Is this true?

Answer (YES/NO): YES